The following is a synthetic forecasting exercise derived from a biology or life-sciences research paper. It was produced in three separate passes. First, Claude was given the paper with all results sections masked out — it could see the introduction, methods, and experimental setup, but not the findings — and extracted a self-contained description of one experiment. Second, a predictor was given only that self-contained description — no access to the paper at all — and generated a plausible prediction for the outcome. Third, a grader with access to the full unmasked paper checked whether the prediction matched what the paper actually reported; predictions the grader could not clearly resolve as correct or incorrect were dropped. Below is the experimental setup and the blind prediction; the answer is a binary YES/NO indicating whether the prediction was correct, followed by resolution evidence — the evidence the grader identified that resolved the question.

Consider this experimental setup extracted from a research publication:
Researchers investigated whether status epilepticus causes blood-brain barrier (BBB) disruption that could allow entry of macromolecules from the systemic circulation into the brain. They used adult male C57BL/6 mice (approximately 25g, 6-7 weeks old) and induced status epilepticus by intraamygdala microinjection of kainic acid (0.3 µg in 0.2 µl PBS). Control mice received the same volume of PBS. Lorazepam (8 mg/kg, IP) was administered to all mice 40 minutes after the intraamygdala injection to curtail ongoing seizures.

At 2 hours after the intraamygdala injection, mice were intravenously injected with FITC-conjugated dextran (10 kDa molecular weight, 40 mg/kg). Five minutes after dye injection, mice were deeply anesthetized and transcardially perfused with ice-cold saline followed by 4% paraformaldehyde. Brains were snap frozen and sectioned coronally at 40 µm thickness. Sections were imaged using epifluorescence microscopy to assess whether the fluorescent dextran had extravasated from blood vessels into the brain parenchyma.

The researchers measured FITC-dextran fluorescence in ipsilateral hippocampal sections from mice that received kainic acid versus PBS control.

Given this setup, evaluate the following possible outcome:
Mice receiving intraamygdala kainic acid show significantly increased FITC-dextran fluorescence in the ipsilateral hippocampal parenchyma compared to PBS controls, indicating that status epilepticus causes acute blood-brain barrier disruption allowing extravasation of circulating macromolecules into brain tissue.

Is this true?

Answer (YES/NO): YES